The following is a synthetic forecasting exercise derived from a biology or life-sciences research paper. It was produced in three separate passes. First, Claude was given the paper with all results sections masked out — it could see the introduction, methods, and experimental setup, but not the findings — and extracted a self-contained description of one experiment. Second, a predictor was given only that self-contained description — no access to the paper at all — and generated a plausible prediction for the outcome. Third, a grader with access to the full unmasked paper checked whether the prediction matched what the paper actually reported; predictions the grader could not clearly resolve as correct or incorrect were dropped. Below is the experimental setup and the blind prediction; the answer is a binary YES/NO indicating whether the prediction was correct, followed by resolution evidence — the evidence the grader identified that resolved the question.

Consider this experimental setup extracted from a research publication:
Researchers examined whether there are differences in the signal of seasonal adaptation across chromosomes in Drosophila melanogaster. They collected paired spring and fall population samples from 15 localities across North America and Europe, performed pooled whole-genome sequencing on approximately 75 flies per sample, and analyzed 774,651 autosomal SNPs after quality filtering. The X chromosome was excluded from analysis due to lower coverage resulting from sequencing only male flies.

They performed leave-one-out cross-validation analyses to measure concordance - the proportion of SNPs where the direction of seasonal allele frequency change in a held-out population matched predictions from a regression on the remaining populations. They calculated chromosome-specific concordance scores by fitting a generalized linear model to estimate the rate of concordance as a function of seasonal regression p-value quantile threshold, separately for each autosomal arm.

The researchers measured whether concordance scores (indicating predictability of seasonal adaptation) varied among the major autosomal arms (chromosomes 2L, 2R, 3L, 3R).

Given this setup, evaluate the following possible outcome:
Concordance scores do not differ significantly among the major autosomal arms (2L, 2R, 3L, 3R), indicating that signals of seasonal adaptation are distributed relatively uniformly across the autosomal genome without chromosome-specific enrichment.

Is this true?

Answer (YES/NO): NO